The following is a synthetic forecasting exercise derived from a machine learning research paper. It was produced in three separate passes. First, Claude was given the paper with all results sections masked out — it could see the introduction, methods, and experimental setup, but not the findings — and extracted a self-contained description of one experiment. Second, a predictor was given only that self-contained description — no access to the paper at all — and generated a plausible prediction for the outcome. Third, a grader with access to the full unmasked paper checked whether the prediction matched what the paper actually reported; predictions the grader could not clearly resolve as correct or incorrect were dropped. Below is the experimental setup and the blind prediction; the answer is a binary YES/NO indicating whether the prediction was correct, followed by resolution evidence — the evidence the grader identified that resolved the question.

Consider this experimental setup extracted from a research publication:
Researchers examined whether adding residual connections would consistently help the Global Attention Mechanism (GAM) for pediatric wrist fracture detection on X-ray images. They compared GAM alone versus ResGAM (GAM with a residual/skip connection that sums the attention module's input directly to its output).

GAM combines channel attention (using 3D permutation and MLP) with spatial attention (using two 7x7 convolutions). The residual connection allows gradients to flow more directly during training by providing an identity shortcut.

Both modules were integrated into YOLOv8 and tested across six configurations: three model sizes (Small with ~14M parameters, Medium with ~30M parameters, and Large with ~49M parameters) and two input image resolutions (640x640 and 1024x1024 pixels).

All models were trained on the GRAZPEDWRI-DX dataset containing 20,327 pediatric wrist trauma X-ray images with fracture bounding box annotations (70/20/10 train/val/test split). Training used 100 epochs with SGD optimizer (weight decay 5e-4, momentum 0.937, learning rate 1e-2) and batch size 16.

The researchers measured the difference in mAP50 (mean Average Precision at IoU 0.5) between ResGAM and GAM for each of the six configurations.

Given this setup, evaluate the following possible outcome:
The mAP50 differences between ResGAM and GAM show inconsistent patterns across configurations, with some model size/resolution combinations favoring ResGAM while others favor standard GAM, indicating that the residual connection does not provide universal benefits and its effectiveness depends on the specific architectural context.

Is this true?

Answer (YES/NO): NO